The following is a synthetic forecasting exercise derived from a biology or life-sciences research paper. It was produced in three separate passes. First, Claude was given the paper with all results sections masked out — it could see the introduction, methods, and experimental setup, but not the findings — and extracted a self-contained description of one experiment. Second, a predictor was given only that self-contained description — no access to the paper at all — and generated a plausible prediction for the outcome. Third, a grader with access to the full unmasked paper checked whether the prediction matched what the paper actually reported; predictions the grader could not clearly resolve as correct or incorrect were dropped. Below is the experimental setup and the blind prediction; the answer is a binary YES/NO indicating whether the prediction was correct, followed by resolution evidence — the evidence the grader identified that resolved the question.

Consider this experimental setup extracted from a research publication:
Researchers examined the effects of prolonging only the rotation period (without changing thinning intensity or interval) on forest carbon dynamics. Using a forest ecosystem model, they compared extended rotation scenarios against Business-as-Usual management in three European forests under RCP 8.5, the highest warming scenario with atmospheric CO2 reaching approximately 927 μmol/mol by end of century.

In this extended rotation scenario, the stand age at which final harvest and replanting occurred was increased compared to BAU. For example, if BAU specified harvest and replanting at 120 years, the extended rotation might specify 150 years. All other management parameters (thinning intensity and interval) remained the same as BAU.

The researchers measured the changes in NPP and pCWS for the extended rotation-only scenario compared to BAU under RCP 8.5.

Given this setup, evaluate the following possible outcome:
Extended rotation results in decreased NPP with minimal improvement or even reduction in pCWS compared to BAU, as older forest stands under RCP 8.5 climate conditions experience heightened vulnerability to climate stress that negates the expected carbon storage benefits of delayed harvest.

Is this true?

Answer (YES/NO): NO